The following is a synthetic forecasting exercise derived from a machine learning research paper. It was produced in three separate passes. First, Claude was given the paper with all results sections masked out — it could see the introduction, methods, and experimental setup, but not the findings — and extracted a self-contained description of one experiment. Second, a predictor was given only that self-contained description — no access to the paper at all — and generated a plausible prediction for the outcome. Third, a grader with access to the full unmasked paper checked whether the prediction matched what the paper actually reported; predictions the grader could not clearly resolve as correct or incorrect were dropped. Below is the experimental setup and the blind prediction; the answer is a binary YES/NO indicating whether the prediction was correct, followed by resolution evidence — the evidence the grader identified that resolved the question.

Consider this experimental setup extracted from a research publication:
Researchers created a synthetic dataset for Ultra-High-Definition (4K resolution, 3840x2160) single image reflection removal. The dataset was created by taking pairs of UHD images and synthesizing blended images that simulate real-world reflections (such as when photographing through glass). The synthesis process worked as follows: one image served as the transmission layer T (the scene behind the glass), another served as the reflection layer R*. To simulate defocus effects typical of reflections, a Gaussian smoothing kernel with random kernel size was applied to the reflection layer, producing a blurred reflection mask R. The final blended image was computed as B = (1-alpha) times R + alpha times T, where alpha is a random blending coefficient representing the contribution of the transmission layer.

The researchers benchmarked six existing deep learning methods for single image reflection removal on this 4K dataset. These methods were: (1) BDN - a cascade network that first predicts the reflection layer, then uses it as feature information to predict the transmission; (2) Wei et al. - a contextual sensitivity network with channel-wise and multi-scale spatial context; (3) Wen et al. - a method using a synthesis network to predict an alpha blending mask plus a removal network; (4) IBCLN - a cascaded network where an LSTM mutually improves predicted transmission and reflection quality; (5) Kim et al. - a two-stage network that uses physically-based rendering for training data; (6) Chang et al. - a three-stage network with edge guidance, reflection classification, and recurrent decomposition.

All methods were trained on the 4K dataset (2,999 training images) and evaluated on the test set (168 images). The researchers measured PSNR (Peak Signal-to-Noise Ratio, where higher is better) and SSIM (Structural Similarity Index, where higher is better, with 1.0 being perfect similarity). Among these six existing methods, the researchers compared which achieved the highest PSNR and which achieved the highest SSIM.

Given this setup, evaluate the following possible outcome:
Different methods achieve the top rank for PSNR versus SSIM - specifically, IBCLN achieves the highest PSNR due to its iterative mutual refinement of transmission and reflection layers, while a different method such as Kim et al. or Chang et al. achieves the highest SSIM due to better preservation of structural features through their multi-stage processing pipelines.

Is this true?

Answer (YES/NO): NO